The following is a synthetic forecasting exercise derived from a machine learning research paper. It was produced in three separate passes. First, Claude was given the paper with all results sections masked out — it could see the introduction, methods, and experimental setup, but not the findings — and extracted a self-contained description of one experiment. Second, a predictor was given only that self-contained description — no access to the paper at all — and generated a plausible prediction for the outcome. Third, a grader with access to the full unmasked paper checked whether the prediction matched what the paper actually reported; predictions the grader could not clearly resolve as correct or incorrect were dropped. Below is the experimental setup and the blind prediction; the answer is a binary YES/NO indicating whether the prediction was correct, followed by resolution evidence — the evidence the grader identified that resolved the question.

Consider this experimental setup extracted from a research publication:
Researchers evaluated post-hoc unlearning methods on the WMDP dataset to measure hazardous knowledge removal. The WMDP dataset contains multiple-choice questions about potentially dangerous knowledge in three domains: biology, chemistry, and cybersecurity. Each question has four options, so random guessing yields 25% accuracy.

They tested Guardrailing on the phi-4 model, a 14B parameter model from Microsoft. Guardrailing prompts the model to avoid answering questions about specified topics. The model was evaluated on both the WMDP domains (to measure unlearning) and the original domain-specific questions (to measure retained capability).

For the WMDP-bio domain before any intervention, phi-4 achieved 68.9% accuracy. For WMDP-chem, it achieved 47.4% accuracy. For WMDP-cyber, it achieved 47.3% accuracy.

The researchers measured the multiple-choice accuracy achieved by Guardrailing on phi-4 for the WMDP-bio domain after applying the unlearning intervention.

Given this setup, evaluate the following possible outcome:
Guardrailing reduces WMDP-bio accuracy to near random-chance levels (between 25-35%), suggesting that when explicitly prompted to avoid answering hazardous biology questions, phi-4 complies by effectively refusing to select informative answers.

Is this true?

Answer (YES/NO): YES